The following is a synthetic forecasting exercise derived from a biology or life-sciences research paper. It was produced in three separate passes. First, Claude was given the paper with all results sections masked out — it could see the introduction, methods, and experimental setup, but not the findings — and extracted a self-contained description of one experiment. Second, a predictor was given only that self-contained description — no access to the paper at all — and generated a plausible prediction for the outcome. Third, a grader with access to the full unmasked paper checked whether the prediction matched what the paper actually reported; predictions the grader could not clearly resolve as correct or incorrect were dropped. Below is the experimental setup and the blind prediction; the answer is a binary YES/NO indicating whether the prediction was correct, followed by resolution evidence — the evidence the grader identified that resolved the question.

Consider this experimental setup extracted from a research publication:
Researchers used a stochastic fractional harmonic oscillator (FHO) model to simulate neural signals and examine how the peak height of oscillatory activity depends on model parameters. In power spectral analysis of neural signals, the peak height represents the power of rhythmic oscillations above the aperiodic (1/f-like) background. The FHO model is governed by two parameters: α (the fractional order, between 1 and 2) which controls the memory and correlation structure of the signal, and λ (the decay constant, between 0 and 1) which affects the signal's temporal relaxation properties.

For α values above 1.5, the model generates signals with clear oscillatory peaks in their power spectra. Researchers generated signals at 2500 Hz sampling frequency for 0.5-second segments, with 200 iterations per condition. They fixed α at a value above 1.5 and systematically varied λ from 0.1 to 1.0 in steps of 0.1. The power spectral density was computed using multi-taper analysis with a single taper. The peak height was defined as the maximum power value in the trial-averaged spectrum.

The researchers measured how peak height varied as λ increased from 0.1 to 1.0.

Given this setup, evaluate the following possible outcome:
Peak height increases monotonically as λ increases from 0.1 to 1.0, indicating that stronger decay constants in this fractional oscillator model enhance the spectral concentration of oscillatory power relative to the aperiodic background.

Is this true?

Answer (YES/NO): NO